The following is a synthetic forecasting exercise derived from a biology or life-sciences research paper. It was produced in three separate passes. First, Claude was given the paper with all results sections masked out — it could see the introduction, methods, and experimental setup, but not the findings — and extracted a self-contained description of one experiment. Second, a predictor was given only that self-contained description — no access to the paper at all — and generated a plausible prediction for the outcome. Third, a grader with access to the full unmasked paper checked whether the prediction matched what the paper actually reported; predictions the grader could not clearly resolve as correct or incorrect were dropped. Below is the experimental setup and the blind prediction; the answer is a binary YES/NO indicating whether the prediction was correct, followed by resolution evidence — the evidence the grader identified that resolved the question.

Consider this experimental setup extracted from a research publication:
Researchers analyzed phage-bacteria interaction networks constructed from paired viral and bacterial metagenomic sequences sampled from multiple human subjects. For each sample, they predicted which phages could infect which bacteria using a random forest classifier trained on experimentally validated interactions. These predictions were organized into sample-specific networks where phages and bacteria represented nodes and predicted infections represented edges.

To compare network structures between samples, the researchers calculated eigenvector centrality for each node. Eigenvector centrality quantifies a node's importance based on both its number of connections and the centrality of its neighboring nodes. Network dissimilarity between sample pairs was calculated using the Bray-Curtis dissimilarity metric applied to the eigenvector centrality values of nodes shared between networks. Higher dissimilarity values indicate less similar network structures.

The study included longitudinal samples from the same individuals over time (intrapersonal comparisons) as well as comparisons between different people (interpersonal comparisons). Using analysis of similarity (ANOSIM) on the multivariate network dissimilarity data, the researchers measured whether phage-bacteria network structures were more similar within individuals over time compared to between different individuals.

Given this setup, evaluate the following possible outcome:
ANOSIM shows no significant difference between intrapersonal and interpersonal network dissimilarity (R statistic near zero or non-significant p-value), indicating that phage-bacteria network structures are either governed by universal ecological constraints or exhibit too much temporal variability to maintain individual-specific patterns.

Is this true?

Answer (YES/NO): NO